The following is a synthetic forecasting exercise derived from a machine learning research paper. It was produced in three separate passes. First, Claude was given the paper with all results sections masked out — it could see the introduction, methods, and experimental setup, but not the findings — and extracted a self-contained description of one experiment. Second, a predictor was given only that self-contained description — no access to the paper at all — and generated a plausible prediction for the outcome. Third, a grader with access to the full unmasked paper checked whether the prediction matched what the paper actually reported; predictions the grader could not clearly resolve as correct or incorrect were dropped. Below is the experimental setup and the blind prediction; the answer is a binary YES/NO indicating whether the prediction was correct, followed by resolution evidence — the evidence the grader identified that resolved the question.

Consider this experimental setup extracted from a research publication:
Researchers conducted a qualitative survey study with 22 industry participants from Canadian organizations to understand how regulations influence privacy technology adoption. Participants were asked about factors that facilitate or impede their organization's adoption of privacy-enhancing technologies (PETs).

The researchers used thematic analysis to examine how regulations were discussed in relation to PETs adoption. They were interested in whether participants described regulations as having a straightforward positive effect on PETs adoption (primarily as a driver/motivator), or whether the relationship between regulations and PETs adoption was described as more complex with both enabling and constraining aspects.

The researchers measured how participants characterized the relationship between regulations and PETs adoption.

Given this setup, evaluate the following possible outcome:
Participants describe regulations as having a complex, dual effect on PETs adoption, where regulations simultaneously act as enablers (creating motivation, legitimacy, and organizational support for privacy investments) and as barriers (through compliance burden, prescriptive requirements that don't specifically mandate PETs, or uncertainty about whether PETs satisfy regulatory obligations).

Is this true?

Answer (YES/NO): YES